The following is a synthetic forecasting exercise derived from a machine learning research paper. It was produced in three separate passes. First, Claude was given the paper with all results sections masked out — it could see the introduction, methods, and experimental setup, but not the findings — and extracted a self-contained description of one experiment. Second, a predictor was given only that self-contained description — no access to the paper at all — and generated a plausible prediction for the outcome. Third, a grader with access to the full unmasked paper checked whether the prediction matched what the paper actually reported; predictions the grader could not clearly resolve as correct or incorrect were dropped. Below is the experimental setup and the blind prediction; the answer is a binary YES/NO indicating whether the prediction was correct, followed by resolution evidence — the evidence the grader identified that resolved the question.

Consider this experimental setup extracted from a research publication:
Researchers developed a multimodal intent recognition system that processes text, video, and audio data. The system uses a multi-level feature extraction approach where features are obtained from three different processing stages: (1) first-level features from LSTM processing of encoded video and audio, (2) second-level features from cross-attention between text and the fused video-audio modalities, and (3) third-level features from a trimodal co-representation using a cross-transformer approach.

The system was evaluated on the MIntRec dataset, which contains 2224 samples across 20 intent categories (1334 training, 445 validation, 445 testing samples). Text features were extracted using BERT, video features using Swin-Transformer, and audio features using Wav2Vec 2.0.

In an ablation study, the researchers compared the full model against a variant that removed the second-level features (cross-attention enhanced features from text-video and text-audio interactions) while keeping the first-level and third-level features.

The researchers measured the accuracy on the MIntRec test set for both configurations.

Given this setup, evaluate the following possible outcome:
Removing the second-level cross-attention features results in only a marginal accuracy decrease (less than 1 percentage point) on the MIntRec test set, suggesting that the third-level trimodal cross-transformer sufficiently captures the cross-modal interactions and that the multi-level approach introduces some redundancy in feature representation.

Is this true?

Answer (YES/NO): NO